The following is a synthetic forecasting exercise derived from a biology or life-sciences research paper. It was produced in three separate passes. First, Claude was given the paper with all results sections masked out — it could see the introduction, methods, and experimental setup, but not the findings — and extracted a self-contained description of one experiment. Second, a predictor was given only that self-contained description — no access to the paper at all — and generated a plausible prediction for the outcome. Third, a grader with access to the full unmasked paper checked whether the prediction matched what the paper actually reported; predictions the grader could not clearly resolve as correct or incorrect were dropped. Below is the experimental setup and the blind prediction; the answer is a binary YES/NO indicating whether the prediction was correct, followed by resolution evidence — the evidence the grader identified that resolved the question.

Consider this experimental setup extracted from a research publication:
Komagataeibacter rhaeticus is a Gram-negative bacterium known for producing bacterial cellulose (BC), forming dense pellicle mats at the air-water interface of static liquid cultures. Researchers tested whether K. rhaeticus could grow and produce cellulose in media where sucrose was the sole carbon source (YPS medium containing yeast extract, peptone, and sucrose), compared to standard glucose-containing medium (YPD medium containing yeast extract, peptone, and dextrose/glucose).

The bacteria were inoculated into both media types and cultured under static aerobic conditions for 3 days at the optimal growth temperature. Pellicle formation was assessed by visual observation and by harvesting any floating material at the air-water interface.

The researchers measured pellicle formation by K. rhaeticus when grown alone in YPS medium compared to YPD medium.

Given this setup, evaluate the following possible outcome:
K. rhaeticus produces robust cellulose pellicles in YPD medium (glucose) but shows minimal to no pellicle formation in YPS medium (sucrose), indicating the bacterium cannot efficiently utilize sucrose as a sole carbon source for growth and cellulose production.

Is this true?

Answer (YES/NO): YES